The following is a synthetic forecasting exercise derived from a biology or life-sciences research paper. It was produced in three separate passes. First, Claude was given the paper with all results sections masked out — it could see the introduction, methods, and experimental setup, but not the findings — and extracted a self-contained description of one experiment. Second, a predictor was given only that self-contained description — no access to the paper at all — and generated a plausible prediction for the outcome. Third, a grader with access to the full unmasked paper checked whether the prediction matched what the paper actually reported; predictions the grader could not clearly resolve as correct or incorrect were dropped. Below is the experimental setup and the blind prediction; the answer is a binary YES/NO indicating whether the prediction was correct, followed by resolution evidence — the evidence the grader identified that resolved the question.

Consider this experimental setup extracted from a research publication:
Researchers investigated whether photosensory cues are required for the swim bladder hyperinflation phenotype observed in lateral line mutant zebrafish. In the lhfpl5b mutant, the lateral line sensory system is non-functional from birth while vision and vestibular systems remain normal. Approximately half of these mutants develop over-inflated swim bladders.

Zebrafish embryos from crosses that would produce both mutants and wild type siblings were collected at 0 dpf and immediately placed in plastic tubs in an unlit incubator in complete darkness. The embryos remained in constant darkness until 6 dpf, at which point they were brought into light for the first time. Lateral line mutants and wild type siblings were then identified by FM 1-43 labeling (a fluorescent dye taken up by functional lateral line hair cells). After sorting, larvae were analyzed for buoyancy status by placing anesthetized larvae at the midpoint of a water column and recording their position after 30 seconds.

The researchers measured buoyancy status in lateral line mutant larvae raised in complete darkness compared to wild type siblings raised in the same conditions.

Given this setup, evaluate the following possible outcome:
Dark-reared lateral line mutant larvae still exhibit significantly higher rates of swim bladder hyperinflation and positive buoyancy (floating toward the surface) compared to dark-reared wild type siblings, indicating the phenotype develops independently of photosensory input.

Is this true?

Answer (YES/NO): YES